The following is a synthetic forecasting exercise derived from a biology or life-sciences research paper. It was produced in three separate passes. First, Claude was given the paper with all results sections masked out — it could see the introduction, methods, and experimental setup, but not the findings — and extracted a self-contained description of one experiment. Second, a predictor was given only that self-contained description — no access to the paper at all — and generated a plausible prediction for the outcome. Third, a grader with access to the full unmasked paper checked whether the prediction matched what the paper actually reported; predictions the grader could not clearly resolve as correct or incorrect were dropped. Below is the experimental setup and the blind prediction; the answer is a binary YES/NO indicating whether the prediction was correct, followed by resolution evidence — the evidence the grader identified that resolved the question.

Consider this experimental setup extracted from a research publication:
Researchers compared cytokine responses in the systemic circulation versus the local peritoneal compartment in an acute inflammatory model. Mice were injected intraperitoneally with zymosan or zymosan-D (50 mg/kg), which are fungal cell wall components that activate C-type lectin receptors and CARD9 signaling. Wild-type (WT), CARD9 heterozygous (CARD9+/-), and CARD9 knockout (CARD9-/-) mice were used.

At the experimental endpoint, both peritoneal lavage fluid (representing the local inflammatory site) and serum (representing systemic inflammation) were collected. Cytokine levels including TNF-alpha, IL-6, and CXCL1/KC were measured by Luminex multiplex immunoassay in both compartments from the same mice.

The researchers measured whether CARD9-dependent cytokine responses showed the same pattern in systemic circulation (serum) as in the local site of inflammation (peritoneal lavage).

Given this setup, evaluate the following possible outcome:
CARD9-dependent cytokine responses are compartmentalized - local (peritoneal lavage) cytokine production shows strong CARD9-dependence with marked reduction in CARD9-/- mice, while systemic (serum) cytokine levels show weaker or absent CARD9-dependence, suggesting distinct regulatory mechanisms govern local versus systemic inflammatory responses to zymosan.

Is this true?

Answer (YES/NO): NO